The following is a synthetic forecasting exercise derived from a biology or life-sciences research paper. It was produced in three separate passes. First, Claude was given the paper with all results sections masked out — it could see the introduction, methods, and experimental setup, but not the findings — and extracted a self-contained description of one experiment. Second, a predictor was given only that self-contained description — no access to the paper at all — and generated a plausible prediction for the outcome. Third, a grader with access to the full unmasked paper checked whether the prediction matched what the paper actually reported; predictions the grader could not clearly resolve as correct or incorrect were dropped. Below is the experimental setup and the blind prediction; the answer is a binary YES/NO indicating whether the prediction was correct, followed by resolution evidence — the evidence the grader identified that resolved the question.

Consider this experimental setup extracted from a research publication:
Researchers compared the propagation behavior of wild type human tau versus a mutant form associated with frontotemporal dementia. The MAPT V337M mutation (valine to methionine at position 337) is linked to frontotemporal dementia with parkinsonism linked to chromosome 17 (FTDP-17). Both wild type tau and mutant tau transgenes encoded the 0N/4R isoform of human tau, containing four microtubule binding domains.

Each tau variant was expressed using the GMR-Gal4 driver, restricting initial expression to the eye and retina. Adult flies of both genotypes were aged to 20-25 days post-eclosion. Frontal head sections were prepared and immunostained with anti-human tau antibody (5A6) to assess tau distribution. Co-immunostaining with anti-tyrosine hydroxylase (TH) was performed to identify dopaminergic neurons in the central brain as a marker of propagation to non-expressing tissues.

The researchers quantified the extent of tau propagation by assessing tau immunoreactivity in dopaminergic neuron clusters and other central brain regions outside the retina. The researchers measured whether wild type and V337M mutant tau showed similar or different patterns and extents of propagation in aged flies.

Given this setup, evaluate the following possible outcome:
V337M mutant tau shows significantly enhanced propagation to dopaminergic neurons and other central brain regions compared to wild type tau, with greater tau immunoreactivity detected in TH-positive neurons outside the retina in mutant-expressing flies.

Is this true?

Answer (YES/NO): NO